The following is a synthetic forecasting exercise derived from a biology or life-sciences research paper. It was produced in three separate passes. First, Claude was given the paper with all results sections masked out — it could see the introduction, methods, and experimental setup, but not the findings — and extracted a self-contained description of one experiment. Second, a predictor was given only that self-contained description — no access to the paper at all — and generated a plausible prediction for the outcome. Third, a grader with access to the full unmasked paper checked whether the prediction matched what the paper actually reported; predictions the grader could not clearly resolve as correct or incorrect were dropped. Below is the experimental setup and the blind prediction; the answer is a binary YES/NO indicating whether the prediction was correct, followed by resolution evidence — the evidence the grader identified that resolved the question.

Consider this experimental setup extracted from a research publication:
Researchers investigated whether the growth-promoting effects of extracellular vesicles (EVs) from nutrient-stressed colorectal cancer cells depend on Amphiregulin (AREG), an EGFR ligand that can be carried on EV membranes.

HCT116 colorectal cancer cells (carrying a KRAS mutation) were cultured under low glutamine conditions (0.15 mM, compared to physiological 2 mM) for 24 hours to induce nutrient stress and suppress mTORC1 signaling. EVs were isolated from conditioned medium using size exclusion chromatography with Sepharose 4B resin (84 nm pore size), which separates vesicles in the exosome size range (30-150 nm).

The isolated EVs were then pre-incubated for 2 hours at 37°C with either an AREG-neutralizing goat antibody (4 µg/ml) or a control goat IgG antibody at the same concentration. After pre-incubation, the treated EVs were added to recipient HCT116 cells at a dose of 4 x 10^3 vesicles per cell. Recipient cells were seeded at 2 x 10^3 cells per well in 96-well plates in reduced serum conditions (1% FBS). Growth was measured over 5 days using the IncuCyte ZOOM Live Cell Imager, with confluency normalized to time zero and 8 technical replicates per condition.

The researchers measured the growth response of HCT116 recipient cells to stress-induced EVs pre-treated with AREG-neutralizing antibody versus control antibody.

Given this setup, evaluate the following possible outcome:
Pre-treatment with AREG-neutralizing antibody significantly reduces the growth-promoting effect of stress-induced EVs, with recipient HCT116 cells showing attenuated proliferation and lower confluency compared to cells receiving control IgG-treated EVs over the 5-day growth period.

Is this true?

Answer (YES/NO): YES